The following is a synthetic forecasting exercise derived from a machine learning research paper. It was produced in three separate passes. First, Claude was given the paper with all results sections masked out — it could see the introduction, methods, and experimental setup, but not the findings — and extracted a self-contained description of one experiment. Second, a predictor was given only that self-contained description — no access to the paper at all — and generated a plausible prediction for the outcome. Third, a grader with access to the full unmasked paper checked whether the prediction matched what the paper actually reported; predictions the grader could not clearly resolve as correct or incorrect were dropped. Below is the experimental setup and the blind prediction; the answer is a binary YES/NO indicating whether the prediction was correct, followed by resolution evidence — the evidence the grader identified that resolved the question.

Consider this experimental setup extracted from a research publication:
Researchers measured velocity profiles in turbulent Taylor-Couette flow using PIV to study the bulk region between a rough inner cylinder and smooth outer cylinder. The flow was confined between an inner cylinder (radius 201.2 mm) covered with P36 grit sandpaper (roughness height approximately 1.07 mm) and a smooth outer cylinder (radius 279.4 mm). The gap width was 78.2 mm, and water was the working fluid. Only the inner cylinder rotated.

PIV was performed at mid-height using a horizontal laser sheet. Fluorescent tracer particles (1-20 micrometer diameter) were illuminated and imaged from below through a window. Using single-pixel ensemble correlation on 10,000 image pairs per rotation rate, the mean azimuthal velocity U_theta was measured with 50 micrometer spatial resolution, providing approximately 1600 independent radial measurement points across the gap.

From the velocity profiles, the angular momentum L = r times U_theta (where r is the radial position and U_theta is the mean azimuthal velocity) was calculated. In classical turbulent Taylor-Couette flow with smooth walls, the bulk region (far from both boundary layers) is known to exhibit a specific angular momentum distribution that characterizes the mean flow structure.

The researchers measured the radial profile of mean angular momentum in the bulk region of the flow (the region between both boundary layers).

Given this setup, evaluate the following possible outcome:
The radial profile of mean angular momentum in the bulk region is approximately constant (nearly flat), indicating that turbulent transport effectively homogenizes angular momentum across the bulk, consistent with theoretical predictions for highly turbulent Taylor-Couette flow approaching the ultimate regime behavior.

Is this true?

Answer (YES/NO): YES